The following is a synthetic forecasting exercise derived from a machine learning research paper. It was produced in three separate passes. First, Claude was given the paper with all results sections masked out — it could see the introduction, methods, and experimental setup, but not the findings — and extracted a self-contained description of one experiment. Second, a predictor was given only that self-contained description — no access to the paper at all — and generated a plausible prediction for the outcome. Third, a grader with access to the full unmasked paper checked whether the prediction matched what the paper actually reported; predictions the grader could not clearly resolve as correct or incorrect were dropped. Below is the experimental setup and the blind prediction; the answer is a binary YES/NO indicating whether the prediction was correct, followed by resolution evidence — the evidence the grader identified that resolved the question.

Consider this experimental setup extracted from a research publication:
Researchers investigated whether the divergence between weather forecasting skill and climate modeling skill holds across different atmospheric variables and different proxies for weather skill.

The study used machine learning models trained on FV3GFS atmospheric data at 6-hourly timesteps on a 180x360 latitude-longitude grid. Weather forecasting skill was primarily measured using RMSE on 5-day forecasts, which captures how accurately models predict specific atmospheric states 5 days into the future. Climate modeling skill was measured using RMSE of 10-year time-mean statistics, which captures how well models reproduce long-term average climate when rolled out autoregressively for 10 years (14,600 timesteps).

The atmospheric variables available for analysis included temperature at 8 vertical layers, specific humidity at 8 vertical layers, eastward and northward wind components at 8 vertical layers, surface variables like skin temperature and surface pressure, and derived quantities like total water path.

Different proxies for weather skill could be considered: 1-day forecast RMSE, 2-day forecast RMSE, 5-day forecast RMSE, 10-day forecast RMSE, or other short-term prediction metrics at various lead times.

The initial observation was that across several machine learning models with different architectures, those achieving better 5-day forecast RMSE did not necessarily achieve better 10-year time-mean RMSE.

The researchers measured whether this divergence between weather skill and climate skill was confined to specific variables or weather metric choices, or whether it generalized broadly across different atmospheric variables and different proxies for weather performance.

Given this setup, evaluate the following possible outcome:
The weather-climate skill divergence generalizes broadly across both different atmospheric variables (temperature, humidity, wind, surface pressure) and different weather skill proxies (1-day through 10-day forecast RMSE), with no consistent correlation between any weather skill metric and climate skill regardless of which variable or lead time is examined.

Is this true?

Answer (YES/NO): YES